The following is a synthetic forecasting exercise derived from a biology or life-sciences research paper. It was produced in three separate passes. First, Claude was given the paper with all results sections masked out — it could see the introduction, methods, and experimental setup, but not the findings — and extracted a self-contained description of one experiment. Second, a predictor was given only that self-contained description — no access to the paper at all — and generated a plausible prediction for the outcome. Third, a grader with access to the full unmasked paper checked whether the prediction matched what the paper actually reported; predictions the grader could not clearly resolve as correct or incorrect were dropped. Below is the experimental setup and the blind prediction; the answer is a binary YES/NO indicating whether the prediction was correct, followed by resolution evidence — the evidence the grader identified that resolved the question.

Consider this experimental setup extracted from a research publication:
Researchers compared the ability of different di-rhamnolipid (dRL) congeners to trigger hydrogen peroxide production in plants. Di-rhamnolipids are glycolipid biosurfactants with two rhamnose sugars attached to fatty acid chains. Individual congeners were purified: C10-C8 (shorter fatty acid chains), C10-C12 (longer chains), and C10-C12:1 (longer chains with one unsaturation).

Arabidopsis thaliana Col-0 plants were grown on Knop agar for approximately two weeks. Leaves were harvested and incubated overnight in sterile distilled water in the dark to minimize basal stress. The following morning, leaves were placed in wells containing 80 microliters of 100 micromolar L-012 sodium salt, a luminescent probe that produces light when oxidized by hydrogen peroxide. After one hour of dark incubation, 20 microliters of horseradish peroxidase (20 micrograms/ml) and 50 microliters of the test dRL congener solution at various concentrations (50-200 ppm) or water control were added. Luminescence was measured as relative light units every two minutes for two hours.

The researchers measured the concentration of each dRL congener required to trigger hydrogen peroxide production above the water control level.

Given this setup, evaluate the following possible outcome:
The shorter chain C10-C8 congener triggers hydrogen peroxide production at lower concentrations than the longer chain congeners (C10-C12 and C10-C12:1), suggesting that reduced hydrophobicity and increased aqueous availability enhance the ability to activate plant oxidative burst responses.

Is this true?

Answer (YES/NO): NO